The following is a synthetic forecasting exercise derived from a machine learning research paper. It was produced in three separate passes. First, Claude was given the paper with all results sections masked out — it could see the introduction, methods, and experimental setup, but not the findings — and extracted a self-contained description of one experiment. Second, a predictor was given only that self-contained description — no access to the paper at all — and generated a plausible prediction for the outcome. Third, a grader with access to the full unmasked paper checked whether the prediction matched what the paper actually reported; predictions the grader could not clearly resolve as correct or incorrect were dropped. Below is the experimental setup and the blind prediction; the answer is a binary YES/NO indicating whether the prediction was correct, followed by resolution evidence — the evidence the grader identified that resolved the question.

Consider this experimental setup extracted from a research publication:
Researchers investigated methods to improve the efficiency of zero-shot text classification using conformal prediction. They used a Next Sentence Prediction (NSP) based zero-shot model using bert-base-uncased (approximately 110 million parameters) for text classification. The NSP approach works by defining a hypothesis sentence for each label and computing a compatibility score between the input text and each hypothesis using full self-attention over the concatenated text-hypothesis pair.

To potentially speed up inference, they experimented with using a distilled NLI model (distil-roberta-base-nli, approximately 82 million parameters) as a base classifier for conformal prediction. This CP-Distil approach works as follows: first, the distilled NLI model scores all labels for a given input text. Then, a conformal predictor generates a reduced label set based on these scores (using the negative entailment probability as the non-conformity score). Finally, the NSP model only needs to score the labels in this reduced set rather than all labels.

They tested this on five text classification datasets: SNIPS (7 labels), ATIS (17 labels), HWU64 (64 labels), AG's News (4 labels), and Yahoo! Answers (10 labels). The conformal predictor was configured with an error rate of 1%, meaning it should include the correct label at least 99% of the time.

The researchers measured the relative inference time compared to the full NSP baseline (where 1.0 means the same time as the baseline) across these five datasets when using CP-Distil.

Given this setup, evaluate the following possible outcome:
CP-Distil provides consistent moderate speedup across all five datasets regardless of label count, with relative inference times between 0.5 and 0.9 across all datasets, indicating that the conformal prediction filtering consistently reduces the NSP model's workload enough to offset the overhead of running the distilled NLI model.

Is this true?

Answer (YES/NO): NO